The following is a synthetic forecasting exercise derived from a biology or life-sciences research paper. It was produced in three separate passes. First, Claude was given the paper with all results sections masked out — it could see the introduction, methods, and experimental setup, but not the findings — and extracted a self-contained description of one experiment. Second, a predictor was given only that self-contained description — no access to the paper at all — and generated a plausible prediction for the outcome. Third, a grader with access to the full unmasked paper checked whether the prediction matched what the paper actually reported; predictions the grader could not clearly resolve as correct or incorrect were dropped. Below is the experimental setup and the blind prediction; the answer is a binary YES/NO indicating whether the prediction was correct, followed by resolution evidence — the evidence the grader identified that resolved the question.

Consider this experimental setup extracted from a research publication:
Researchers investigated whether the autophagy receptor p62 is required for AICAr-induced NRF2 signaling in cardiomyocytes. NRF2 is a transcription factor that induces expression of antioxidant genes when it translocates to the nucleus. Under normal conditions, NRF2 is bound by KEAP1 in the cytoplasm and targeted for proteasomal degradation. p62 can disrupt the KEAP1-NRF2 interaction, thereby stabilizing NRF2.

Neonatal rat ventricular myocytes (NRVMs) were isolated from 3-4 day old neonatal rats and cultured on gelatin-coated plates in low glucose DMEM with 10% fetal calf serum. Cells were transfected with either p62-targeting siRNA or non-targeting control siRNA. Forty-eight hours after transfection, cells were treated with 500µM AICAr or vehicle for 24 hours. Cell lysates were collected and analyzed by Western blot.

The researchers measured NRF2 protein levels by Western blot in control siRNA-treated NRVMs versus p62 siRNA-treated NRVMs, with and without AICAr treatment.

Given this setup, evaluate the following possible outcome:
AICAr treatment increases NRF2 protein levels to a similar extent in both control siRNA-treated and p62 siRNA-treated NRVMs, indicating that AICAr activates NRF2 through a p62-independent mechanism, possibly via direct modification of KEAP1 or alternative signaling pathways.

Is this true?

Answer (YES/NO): NO